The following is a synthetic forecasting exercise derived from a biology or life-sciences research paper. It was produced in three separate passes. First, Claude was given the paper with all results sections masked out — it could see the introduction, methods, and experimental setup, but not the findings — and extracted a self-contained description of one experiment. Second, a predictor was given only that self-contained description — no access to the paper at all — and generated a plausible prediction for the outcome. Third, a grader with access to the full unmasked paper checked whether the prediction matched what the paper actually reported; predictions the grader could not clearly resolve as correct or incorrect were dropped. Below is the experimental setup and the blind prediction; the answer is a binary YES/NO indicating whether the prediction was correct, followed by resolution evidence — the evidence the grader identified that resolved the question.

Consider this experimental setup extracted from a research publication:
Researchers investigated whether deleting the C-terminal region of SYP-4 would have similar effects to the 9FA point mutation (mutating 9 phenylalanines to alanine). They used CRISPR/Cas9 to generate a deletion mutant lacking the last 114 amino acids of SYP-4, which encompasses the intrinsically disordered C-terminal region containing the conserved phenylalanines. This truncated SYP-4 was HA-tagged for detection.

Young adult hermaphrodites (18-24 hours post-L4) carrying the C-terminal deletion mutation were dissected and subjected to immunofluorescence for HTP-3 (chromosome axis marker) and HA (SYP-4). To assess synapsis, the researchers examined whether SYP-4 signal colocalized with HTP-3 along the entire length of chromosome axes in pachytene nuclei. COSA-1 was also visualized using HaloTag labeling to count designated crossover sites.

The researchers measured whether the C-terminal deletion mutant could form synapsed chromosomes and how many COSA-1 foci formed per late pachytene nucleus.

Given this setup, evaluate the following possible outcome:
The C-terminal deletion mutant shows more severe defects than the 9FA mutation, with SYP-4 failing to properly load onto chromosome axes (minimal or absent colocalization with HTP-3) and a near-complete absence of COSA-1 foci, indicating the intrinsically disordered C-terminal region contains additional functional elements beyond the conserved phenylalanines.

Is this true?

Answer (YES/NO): NO